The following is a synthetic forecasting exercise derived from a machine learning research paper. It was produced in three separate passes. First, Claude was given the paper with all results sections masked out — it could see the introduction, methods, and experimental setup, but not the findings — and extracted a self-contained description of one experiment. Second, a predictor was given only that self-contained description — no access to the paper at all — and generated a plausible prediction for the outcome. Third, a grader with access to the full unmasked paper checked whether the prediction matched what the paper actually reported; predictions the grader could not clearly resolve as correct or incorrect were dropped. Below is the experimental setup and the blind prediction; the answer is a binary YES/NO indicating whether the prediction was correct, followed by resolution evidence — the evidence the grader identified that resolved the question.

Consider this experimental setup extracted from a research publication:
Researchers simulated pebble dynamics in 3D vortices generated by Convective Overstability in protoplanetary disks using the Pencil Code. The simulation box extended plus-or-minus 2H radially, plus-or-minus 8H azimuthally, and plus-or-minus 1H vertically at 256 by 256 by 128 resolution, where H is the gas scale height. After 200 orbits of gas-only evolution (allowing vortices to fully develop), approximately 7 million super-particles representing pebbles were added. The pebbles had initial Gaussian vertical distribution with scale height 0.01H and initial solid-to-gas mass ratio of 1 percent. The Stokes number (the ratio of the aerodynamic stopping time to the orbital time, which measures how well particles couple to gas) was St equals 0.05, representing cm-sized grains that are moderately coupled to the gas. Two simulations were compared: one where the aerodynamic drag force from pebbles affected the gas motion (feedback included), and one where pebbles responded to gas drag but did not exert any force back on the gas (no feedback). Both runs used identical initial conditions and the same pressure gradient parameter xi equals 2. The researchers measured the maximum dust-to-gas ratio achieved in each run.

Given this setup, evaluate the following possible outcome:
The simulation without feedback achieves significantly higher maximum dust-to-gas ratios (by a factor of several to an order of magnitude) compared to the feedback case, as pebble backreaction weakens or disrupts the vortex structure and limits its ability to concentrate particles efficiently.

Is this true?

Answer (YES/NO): YES